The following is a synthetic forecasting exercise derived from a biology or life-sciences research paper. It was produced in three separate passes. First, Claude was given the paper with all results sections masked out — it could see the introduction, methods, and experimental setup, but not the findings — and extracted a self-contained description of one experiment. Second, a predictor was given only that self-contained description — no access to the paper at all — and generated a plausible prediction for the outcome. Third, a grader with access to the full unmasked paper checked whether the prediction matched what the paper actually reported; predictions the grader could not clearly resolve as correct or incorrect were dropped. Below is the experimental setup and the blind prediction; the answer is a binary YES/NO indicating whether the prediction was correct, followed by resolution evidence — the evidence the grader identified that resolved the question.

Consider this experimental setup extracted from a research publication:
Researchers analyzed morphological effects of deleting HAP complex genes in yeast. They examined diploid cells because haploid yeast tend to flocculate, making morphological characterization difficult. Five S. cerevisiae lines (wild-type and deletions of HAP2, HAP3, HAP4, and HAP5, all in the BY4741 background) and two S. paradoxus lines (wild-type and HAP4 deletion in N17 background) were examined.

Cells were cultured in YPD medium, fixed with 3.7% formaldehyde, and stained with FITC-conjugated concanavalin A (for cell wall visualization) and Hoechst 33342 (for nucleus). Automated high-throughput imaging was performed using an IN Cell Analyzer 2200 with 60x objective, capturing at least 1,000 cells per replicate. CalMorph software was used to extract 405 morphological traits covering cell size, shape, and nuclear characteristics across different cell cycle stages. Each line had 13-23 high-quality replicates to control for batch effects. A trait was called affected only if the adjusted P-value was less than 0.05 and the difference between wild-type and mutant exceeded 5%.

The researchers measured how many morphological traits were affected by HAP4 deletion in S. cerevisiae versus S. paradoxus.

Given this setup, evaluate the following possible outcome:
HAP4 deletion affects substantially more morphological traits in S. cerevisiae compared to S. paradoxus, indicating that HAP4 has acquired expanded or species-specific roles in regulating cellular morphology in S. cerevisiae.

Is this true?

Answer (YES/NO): NO